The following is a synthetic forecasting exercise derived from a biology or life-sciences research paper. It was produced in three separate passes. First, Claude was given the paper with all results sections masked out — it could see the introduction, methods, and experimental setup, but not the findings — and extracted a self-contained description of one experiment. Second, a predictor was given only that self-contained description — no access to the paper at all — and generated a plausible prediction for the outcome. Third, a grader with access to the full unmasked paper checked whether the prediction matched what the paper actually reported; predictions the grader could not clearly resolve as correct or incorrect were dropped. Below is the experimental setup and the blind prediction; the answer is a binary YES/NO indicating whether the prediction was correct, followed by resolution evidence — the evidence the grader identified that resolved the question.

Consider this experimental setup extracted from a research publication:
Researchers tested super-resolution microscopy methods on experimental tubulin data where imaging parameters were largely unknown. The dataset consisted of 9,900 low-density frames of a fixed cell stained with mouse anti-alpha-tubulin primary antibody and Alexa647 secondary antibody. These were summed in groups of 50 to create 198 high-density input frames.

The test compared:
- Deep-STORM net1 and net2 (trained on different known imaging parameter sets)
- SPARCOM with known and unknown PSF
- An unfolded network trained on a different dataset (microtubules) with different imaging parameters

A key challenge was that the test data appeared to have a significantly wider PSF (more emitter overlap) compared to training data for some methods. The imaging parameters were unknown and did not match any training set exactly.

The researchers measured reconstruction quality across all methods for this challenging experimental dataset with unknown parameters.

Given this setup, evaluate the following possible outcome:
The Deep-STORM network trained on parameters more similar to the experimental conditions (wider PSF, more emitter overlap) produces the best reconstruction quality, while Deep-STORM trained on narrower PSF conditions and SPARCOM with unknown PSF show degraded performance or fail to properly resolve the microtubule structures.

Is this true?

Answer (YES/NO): NO